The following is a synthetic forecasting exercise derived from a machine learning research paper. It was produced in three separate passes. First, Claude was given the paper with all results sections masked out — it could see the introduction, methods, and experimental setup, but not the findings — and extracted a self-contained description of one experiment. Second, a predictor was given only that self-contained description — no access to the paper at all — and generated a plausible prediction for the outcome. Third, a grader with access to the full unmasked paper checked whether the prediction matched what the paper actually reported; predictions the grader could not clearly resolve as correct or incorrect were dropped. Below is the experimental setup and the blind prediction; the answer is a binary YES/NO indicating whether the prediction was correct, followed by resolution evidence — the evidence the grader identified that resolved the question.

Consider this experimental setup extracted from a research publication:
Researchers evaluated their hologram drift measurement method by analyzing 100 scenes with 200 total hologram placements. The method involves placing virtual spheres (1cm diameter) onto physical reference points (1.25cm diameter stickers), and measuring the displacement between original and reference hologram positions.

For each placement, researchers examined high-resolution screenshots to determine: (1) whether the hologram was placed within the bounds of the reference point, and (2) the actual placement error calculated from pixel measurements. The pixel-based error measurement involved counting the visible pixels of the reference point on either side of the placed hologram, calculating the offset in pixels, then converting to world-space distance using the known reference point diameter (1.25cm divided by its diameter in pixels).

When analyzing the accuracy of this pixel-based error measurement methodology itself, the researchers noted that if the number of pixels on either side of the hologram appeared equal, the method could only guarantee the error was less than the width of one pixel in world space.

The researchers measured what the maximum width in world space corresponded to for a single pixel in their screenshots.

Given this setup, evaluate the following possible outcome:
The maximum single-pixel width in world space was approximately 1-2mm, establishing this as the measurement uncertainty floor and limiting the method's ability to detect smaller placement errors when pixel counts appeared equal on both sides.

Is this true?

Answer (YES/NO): NO